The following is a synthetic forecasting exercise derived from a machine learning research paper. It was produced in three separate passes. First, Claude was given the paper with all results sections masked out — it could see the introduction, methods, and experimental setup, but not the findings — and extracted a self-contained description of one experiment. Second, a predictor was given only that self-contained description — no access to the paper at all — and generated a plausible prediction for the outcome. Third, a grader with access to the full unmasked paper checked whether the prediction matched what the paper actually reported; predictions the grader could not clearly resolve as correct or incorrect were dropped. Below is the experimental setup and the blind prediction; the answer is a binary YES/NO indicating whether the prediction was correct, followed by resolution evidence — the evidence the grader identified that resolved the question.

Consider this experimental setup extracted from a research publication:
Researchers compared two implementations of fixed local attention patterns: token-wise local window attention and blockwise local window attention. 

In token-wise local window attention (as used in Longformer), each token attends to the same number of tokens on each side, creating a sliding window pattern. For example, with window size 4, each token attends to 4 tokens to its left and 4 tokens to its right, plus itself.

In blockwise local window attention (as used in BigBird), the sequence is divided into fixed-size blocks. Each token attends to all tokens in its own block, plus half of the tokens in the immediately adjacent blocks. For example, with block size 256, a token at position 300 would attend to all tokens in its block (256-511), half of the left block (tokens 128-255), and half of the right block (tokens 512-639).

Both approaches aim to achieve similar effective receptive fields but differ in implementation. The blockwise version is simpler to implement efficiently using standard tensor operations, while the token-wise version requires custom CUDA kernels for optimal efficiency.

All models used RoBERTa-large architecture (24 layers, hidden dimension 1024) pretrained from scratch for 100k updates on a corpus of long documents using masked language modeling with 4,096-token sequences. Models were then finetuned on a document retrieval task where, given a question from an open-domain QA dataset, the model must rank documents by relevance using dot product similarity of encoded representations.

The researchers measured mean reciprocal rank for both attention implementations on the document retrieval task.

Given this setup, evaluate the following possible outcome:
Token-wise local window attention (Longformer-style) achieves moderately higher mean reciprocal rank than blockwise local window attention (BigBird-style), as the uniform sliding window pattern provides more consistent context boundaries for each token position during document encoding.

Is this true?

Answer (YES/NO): NO